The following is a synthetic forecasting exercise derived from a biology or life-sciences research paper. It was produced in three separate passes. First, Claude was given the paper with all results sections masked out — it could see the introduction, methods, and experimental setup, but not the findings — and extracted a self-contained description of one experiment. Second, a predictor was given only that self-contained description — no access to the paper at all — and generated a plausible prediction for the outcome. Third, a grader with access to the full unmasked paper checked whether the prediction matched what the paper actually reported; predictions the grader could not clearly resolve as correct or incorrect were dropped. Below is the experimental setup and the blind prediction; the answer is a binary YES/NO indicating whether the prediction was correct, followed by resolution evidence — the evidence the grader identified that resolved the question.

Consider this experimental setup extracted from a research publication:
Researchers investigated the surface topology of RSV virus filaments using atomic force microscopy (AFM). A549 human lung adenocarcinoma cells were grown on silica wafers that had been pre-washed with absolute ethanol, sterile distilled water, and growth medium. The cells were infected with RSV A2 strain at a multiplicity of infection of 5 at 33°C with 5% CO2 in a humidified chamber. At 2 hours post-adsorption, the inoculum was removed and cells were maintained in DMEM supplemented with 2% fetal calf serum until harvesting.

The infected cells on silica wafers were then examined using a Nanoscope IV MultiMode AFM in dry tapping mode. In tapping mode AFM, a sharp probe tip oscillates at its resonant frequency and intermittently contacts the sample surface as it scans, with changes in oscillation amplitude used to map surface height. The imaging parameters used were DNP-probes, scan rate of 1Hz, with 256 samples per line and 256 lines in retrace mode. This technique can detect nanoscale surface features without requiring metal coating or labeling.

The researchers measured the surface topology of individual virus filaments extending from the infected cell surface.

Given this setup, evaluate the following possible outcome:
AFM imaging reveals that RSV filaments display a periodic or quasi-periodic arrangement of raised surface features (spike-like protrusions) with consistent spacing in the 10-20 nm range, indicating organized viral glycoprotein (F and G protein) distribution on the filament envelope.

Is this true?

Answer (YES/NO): NO